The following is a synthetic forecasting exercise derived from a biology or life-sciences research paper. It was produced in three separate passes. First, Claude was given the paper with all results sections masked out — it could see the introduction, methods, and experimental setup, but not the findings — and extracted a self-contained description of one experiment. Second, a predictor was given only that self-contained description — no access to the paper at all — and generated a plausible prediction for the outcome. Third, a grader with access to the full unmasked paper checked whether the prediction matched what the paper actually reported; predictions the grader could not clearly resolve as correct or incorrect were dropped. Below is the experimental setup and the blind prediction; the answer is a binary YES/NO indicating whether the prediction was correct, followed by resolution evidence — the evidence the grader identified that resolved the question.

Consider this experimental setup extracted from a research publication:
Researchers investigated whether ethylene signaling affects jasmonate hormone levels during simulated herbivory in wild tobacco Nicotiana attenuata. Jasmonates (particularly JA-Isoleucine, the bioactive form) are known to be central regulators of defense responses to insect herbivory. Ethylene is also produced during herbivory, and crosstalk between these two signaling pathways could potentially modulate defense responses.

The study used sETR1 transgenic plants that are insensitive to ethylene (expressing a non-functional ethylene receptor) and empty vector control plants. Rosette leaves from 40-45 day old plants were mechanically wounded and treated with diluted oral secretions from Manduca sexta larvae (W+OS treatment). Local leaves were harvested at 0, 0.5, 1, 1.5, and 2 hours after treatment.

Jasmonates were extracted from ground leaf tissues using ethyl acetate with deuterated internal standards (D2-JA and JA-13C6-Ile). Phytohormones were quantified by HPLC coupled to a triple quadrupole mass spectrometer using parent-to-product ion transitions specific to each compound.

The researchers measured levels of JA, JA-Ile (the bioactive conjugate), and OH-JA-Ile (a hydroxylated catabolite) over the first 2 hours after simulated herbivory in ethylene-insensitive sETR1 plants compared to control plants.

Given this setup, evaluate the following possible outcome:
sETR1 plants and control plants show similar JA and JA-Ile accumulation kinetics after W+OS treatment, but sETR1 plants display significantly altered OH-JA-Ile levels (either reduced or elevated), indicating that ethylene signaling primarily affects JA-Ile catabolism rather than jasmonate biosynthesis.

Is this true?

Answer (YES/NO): NO